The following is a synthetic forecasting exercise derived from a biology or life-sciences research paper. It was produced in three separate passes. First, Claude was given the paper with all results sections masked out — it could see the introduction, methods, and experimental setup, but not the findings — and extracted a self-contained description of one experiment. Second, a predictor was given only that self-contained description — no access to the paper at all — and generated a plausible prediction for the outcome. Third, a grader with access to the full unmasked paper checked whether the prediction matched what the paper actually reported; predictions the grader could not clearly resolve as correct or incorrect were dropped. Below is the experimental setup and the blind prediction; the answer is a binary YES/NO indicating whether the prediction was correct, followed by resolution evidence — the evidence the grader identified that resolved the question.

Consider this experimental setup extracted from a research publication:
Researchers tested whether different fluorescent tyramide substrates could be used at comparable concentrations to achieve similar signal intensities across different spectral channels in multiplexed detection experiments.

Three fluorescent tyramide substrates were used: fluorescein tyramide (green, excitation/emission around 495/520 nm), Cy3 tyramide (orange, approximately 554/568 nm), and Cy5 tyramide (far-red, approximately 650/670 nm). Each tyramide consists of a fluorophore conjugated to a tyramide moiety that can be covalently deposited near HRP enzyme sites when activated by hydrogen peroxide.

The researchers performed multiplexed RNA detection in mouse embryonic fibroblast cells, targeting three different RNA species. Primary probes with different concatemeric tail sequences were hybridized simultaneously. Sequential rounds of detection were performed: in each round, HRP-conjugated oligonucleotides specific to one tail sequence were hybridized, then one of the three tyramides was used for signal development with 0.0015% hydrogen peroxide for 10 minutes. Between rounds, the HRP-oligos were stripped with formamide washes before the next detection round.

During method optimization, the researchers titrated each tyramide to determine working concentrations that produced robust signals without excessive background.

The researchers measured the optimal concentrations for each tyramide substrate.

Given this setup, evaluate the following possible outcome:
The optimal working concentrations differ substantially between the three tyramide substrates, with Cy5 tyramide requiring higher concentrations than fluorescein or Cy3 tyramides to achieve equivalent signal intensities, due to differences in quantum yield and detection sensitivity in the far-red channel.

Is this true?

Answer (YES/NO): YES